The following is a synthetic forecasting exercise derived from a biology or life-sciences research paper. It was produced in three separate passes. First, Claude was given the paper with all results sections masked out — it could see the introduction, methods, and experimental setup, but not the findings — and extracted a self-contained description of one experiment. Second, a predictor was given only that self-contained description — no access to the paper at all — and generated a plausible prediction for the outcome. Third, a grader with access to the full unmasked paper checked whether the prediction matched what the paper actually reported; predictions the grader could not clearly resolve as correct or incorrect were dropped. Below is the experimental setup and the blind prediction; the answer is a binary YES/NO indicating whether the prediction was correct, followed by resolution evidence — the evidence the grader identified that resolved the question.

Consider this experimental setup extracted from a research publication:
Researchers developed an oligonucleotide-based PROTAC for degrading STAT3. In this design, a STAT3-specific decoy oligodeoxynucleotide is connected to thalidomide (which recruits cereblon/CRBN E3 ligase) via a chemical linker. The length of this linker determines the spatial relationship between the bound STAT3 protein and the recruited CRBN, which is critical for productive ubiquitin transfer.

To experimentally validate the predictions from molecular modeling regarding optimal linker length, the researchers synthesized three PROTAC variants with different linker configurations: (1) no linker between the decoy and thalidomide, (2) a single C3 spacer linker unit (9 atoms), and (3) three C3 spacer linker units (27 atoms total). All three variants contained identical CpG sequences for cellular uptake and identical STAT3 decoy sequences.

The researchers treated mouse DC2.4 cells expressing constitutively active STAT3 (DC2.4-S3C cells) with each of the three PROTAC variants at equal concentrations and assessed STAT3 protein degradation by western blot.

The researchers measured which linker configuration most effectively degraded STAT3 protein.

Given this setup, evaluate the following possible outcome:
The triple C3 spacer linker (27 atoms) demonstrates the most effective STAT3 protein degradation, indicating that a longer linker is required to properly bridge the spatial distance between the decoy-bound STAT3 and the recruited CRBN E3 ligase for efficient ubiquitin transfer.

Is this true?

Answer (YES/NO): NO